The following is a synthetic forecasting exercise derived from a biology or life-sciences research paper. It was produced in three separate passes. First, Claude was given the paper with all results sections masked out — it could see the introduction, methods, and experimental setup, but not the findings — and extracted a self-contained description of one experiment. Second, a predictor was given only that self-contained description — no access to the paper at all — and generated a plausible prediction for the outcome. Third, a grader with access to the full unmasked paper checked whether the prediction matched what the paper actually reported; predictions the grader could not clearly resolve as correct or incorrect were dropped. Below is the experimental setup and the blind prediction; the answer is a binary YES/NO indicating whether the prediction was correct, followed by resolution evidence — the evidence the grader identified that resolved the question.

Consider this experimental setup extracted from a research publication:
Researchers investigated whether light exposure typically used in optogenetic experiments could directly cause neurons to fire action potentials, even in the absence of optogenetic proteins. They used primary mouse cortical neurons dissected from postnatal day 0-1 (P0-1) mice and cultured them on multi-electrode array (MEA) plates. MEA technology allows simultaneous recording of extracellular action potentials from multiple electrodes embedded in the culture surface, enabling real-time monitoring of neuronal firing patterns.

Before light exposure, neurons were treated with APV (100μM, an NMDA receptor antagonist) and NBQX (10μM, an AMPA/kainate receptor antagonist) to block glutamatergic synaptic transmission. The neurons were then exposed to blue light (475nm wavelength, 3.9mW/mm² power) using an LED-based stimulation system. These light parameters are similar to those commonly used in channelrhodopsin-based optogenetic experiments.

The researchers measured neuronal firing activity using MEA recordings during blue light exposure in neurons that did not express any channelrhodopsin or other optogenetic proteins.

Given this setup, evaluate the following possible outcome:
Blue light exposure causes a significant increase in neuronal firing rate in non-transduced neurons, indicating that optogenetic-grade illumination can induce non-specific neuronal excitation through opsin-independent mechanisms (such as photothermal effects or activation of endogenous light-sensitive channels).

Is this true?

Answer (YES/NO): NO